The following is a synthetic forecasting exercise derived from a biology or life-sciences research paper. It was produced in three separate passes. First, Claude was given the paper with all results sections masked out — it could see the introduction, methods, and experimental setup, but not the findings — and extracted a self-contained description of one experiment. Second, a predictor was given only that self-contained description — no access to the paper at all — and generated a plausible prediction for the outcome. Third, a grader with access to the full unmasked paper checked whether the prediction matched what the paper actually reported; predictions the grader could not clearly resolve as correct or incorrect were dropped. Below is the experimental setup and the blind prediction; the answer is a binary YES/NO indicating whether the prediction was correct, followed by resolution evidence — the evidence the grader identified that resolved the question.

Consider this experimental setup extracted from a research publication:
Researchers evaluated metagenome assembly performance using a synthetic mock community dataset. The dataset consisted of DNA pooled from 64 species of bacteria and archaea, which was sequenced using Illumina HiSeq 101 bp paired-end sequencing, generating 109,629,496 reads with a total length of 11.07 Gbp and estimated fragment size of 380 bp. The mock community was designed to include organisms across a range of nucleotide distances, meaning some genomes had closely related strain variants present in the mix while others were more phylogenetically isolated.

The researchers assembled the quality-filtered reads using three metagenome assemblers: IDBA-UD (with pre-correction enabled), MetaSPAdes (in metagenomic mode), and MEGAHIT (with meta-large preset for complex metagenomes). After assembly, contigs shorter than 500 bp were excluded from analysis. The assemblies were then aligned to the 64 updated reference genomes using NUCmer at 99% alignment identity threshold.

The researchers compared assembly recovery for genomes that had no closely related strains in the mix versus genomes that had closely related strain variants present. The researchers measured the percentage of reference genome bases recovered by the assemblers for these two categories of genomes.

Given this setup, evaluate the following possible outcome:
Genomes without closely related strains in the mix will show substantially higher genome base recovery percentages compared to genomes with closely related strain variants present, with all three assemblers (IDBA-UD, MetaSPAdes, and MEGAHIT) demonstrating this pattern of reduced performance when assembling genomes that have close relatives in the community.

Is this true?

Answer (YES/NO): YES